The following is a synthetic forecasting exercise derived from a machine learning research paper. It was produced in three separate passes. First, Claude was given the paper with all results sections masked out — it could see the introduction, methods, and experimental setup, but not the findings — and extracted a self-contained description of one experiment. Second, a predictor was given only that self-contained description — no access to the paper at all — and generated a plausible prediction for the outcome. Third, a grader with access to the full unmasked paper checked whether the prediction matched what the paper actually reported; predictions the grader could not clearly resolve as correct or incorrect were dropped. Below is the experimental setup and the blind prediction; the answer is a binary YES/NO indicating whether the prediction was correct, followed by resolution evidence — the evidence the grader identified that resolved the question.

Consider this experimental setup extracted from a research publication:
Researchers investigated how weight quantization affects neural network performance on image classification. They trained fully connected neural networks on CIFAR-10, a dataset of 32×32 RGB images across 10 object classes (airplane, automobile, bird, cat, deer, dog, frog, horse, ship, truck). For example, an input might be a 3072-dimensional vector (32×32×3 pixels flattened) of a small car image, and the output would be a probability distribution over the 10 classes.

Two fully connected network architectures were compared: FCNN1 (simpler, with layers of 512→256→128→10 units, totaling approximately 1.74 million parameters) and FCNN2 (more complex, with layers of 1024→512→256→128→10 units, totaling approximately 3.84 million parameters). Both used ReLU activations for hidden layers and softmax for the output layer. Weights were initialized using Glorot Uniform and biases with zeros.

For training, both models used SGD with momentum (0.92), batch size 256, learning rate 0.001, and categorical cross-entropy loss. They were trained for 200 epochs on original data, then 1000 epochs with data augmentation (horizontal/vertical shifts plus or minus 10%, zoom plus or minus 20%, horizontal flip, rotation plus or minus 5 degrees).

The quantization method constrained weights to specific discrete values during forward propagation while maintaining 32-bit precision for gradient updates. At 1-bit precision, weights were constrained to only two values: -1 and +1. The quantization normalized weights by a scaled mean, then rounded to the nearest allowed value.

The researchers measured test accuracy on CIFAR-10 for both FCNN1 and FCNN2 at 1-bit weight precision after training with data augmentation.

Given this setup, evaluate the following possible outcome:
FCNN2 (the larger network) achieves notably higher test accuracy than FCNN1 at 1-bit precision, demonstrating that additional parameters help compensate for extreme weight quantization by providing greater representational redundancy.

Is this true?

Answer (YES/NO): NO